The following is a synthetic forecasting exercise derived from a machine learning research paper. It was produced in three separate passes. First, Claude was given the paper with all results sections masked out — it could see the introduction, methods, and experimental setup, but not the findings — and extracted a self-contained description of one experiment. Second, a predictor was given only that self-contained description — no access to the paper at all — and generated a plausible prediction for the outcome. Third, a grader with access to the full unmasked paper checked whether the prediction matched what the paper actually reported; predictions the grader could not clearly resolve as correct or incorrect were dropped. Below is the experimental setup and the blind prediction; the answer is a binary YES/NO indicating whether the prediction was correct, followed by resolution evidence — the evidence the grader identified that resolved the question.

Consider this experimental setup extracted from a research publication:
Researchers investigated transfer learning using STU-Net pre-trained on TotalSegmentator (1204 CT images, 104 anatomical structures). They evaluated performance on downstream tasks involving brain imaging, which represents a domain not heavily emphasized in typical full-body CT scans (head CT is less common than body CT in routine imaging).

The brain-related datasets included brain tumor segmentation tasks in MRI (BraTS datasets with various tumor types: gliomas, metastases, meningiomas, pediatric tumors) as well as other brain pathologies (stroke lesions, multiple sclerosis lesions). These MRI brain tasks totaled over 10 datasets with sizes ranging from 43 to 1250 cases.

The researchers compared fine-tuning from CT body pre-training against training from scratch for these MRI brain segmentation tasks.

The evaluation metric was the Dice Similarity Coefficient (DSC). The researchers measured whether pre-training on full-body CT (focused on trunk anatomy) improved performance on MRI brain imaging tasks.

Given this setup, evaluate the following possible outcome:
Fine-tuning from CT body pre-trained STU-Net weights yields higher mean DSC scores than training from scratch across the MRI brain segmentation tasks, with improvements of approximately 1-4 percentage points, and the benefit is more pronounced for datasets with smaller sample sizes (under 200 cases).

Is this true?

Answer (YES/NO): NO